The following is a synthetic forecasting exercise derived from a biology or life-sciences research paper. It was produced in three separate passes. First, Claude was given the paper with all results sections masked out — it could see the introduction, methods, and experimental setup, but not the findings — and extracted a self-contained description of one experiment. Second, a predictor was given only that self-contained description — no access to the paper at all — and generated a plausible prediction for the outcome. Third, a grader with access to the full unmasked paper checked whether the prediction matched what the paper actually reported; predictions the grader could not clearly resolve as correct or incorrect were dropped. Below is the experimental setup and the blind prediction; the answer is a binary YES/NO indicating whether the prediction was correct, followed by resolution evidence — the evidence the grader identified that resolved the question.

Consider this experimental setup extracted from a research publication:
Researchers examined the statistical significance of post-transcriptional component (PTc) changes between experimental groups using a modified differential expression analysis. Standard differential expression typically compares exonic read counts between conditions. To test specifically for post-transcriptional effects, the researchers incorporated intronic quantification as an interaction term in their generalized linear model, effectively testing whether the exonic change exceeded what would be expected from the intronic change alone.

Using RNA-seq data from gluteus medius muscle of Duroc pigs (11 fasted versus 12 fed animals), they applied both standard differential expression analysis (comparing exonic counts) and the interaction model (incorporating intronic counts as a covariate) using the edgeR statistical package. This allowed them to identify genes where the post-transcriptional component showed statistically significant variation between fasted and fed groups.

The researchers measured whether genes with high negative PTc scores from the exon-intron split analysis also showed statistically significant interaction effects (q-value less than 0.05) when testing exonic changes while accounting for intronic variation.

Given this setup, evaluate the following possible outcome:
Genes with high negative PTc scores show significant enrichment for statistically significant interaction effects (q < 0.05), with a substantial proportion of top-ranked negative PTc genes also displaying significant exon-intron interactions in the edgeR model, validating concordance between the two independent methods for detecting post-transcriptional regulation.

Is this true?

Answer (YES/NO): NO